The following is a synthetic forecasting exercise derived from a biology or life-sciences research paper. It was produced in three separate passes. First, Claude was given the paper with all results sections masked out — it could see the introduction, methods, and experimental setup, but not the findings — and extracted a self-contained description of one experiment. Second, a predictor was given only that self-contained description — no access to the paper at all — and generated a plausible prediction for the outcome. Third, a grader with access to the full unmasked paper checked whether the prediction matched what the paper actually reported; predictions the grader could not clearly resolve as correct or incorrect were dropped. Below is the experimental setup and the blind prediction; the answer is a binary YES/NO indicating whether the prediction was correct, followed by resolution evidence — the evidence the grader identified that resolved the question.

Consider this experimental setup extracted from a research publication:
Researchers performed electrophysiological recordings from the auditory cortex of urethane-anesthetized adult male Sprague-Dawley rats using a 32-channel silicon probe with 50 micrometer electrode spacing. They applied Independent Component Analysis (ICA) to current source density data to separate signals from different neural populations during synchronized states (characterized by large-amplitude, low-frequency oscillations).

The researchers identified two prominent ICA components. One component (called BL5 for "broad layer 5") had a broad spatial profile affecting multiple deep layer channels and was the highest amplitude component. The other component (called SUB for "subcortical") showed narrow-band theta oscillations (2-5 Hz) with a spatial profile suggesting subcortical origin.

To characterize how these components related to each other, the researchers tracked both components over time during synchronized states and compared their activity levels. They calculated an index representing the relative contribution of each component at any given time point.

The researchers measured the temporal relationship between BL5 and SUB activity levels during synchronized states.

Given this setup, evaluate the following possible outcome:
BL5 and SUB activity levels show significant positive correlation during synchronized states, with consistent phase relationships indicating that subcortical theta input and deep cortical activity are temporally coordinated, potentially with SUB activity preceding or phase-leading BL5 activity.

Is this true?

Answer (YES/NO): NO